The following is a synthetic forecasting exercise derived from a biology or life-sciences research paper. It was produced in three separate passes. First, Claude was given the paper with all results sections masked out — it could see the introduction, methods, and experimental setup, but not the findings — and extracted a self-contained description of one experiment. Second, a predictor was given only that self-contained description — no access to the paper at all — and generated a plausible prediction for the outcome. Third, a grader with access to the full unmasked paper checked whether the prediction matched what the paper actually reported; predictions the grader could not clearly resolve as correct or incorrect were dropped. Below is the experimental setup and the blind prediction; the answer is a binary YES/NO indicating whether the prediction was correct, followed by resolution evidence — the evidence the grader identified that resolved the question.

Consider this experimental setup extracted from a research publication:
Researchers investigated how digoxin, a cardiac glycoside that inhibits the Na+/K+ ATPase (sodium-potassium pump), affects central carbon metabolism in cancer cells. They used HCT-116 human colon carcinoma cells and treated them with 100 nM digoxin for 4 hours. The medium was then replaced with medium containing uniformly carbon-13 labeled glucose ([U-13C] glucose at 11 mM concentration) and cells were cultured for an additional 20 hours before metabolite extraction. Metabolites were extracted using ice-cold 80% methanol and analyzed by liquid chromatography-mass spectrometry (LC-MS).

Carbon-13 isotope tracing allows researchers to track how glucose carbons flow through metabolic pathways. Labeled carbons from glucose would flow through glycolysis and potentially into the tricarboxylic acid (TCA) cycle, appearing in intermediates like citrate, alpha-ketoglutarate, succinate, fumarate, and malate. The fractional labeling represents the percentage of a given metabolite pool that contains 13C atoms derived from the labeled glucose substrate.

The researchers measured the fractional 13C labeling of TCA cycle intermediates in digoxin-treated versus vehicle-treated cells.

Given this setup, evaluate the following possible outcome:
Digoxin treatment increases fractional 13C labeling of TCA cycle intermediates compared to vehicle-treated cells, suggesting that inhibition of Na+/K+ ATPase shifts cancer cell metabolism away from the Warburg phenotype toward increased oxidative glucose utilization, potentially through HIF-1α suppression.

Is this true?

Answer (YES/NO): NO